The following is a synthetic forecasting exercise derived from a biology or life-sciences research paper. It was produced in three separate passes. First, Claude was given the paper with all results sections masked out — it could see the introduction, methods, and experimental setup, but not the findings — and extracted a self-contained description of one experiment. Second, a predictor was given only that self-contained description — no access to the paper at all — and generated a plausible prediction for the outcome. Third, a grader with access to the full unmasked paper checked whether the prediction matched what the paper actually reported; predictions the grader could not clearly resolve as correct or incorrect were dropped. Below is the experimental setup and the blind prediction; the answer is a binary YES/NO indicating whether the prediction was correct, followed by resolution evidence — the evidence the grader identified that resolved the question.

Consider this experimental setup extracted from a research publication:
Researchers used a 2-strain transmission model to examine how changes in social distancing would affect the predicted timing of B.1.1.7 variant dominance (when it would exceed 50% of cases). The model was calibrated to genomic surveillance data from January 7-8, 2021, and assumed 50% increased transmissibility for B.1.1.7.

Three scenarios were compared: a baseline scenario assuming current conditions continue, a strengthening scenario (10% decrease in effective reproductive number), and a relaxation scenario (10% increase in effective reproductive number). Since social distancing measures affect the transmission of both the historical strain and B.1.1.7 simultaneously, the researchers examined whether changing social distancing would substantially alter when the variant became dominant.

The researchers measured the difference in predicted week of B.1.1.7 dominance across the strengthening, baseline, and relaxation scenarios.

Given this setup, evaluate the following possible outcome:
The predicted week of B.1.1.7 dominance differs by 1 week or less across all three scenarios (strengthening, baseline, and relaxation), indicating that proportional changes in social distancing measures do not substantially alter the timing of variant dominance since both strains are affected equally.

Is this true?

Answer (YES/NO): YES